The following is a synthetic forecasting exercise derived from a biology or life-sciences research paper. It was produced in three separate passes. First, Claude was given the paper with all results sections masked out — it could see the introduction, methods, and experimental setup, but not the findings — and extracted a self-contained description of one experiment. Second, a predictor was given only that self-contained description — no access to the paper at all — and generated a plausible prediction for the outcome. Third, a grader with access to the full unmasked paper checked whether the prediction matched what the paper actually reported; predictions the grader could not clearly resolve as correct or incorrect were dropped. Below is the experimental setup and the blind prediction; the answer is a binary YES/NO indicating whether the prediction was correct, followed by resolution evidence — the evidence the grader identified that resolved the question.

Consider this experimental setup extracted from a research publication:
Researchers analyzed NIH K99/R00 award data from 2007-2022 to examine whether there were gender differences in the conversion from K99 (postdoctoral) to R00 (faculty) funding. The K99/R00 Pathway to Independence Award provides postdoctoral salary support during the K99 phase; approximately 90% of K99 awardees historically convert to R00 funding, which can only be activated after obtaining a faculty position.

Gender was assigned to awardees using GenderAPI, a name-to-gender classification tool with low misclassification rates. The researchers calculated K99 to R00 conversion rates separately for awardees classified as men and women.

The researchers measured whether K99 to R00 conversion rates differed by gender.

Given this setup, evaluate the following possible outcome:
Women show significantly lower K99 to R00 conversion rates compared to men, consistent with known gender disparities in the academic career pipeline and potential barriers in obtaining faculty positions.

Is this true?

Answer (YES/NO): NO